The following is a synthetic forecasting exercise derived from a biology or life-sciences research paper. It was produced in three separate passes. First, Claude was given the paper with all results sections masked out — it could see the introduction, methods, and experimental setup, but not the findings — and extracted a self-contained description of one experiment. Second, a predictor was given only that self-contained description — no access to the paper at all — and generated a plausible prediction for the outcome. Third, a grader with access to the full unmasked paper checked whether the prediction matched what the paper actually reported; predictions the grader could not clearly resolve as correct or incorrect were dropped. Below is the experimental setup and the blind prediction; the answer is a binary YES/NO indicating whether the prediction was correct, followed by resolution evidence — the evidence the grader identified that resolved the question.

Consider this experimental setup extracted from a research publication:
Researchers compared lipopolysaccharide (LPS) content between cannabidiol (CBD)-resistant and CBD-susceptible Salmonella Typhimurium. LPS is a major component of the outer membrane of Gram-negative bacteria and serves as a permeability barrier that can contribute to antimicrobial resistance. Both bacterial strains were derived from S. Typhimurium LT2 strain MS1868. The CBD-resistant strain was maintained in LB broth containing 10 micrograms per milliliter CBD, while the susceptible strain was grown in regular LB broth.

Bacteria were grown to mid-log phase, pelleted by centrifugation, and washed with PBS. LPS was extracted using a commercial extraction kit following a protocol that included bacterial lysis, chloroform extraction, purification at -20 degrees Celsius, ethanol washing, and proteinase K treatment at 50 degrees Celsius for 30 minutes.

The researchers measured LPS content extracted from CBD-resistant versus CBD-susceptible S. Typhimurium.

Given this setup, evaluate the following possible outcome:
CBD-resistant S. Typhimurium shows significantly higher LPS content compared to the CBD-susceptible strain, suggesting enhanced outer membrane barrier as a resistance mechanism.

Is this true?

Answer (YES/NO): YES